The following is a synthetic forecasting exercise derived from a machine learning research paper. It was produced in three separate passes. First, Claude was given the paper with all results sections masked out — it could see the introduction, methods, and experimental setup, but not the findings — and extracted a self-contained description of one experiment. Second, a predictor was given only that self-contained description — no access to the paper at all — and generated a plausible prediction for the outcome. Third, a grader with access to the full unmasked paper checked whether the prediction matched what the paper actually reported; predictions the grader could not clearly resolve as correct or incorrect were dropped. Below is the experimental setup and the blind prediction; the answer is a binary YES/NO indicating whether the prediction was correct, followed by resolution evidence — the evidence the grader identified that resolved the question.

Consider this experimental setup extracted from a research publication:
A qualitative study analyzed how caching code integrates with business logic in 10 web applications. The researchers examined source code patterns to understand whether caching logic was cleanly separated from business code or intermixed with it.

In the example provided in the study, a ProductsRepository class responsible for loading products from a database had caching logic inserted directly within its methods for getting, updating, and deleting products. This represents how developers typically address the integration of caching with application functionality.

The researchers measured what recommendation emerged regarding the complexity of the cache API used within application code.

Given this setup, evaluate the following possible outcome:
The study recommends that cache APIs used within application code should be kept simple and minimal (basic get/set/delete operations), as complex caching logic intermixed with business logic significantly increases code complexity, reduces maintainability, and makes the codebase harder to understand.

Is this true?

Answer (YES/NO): YES